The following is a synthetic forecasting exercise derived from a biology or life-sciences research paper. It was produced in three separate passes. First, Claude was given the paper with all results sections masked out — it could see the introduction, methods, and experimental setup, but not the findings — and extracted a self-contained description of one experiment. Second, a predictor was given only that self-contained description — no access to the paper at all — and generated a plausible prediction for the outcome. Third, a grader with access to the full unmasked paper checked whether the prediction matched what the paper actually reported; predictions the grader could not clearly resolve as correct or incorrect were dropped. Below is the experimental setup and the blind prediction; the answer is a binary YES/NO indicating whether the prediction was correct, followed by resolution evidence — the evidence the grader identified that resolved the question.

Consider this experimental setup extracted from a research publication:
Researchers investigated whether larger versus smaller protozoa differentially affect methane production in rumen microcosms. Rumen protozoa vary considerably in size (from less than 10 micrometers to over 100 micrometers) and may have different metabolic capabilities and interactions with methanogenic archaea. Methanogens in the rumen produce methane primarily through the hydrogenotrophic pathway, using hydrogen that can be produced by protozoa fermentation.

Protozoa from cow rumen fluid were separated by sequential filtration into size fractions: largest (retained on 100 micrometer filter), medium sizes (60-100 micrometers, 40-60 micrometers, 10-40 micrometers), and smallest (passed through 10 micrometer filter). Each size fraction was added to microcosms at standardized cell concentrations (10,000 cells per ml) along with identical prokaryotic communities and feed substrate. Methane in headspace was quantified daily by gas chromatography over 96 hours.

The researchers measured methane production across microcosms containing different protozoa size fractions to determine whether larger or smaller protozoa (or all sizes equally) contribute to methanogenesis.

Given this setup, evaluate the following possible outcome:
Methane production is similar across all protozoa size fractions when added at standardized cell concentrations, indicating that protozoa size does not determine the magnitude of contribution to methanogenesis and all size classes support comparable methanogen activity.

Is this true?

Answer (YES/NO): NO